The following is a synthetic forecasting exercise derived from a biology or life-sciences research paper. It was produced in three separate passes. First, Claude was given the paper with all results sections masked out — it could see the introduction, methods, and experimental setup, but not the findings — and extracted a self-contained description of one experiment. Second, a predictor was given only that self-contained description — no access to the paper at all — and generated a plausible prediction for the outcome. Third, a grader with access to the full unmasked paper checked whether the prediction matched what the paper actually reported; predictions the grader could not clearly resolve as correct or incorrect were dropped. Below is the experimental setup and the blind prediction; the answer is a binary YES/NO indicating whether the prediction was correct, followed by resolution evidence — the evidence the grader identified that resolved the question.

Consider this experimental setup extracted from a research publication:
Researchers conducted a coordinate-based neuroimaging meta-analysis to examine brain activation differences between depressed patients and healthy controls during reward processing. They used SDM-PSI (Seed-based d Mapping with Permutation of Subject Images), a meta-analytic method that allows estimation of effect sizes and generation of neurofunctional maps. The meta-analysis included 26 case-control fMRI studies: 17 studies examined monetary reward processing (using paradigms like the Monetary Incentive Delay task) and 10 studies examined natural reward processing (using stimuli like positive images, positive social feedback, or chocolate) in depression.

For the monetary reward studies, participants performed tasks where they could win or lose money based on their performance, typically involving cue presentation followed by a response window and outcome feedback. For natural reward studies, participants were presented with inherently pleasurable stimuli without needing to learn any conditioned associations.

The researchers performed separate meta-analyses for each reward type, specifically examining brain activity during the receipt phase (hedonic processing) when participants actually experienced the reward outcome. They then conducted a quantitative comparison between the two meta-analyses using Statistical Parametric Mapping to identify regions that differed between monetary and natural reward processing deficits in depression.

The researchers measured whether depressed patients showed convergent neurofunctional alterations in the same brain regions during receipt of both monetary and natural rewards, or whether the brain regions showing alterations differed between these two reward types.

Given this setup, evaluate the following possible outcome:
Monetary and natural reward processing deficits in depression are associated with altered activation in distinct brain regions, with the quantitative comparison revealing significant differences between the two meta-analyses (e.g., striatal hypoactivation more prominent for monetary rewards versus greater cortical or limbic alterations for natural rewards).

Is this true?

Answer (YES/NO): NO